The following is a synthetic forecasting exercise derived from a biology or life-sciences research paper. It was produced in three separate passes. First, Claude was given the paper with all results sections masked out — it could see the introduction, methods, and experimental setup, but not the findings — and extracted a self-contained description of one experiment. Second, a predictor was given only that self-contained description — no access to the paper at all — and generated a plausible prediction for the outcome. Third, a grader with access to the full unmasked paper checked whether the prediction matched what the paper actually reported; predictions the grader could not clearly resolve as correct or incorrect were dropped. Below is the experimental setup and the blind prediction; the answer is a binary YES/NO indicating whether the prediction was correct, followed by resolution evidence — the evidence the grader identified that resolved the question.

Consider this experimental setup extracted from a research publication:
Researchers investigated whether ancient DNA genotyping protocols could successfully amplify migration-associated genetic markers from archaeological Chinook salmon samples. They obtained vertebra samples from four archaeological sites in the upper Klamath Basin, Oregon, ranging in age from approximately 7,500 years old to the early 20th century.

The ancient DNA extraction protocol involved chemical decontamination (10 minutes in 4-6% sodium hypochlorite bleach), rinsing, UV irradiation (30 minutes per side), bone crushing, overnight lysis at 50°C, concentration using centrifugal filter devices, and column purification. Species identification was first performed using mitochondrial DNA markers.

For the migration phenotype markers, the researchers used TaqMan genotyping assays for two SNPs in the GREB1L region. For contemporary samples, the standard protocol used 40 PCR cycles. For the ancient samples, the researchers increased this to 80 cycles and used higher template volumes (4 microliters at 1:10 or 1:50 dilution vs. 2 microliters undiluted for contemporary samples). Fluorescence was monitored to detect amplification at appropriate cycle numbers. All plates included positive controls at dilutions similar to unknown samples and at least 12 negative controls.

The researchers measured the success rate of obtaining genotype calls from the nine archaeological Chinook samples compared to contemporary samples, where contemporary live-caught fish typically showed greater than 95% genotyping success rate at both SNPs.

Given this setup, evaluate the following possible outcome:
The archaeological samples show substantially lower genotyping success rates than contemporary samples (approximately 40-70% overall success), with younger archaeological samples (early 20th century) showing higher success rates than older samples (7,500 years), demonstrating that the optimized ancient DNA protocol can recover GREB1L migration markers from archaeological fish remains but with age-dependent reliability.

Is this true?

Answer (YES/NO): NO